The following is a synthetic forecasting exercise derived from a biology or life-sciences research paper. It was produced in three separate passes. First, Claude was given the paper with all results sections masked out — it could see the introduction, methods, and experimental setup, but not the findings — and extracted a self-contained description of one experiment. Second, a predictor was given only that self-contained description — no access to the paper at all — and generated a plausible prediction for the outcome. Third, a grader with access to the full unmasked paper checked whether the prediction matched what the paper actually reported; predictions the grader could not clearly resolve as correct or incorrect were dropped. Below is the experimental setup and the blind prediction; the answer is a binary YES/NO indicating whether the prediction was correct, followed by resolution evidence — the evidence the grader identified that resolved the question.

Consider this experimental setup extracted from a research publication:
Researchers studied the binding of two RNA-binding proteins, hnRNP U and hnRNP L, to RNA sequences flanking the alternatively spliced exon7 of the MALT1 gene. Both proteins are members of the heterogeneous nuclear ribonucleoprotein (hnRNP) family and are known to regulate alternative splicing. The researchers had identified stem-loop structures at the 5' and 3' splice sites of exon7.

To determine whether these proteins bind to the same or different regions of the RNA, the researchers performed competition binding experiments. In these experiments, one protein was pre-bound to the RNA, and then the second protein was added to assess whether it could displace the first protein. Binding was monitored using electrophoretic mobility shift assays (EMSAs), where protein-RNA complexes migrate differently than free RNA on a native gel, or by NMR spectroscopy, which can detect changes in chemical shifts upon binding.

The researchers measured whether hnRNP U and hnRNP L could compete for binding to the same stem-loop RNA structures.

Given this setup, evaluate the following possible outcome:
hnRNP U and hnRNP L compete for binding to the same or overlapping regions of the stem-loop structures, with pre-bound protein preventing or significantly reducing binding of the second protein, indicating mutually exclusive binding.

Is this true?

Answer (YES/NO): YES